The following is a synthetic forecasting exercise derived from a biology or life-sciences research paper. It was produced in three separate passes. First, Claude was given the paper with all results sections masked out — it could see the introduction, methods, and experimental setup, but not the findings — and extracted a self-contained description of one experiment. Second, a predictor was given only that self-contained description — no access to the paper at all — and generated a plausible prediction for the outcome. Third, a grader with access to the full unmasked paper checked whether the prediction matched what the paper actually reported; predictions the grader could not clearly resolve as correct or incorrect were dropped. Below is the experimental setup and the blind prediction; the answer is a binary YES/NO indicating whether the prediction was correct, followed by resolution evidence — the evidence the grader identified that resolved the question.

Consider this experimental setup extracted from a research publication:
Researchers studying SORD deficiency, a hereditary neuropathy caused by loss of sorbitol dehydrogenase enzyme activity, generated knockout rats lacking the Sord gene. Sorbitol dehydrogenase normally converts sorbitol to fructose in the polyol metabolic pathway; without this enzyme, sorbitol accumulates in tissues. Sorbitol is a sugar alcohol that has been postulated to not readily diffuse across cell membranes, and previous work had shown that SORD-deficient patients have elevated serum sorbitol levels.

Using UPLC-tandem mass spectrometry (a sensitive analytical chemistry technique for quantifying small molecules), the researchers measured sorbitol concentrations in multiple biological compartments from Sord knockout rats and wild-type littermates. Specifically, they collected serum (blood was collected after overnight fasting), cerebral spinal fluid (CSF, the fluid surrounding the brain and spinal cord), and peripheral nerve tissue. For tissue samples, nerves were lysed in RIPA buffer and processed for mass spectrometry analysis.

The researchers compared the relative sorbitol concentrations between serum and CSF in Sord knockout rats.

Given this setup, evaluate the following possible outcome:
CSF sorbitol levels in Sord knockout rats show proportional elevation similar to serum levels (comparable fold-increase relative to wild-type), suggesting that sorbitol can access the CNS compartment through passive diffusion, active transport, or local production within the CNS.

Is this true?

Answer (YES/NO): NO